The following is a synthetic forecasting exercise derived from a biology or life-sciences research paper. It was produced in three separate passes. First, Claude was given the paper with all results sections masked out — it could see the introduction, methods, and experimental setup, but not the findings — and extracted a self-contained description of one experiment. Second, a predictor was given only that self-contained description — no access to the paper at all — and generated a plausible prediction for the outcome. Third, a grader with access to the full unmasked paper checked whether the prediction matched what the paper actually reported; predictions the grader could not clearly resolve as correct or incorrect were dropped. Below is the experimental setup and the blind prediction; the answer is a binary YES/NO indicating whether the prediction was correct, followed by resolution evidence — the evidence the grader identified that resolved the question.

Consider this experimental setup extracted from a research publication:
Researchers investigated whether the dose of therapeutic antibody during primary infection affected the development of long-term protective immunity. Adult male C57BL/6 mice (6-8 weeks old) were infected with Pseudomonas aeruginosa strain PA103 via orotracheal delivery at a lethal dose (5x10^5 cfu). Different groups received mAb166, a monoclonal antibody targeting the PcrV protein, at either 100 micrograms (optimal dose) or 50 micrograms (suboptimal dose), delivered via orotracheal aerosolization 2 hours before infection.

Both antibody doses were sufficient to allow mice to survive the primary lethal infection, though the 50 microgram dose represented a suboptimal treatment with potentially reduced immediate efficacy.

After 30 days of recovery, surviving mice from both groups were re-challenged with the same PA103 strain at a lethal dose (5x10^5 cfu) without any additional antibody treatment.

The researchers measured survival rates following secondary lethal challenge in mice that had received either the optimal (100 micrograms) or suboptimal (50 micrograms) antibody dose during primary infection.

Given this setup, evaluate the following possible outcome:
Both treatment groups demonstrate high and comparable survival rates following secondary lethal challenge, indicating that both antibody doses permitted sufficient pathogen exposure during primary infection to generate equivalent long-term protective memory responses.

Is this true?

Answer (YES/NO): NO